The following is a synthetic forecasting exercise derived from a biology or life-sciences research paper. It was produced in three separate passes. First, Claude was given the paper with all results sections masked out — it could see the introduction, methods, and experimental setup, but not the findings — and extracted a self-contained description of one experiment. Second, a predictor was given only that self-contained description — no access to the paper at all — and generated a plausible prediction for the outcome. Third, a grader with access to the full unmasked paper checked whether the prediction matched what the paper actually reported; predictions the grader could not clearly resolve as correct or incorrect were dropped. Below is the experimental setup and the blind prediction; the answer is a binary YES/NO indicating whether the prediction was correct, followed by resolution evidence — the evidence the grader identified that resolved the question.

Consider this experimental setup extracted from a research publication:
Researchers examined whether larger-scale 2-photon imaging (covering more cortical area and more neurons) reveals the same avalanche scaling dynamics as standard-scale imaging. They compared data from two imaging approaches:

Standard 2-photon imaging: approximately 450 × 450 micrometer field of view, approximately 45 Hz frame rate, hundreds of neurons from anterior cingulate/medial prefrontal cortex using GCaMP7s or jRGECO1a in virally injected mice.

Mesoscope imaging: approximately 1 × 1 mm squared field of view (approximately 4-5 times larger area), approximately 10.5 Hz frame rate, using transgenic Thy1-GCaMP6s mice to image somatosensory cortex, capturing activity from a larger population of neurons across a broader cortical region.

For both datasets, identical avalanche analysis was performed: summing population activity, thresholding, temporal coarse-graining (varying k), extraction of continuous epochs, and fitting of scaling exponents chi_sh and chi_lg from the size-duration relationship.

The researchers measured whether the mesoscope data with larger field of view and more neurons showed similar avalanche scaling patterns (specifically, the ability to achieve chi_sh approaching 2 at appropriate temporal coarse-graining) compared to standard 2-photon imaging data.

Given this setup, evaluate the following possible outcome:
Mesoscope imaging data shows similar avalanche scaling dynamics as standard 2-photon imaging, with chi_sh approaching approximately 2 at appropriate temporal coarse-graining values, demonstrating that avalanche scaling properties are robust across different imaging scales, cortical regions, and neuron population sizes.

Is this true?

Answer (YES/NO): YES